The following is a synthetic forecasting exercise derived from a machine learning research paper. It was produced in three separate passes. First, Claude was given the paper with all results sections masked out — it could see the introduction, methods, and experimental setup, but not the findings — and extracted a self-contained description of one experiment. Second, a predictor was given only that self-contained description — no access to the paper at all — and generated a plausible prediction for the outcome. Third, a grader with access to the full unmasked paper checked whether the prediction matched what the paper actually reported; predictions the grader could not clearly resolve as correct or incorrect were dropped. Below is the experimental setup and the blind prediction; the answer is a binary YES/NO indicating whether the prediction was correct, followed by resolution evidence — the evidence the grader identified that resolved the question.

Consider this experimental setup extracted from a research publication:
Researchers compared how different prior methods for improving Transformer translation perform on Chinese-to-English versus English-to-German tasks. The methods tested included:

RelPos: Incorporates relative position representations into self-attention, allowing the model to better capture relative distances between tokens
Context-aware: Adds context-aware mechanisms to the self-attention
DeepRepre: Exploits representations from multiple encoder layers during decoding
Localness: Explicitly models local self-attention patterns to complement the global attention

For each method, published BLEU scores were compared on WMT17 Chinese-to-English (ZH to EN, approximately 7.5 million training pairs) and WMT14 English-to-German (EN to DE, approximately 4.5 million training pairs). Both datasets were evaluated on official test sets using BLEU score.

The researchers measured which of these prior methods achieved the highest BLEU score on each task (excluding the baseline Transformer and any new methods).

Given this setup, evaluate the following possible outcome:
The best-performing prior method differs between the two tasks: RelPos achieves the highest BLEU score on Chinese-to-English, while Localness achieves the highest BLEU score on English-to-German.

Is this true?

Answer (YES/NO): NO